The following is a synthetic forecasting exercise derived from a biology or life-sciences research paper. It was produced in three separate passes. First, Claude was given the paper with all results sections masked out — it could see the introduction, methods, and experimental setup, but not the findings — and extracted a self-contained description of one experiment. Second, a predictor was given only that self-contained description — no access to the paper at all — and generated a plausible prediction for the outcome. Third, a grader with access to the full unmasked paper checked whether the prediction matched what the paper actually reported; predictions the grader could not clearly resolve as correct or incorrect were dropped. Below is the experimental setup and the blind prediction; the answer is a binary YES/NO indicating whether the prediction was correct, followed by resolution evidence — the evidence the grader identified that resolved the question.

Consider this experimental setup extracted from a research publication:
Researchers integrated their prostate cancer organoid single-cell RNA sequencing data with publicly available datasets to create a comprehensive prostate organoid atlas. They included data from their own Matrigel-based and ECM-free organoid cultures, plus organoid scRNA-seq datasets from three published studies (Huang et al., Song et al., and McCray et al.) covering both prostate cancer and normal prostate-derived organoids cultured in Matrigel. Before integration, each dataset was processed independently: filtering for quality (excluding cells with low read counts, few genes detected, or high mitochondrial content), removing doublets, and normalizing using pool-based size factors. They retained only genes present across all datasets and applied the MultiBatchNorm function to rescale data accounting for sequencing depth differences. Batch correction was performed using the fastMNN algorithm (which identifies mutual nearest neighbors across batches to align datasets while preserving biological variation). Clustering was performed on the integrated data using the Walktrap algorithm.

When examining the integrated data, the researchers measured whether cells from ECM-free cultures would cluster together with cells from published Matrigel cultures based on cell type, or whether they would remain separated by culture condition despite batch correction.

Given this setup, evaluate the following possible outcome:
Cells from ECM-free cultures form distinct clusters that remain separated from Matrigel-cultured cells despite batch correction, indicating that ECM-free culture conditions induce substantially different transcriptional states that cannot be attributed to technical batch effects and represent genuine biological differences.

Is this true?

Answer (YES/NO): NO